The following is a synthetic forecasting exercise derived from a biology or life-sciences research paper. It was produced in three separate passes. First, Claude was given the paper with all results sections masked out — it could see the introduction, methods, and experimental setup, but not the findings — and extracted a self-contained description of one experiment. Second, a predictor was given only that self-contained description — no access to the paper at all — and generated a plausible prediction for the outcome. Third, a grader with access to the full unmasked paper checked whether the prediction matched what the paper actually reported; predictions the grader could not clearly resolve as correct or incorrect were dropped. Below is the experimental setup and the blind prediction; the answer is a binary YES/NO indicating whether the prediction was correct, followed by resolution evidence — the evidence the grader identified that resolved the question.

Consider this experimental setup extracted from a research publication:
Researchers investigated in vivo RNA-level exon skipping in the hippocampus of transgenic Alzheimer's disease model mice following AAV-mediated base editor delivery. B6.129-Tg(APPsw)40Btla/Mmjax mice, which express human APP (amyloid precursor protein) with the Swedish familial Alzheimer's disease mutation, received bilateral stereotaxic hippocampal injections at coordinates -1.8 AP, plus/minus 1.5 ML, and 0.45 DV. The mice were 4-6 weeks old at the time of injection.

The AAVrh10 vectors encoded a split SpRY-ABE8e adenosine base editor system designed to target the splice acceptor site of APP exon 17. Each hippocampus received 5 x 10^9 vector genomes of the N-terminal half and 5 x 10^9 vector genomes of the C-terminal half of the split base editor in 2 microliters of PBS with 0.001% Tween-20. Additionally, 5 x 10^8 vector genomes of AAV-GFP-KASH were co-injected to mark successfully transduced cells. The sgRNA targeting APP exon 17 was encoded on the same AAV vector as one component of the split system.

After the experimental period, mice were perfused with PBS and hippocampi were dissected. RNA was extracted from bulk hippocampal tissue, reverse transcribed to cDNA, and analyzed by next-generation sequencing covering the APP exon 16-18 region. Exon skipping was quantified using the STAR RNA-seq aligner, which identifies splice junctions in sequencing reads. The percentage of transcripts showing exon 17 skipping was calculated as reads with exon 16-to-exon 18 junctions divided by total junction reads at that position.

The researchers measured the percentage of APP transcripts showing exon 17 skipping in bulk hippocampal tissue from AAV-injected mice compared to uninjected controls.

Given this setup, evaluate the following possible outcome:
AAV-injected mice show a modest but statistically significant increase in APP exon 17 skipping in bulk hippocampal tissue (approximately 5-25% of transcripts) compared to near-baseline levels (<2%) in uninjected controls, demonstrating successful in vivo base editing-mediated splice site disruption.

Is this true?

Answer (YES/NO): YES